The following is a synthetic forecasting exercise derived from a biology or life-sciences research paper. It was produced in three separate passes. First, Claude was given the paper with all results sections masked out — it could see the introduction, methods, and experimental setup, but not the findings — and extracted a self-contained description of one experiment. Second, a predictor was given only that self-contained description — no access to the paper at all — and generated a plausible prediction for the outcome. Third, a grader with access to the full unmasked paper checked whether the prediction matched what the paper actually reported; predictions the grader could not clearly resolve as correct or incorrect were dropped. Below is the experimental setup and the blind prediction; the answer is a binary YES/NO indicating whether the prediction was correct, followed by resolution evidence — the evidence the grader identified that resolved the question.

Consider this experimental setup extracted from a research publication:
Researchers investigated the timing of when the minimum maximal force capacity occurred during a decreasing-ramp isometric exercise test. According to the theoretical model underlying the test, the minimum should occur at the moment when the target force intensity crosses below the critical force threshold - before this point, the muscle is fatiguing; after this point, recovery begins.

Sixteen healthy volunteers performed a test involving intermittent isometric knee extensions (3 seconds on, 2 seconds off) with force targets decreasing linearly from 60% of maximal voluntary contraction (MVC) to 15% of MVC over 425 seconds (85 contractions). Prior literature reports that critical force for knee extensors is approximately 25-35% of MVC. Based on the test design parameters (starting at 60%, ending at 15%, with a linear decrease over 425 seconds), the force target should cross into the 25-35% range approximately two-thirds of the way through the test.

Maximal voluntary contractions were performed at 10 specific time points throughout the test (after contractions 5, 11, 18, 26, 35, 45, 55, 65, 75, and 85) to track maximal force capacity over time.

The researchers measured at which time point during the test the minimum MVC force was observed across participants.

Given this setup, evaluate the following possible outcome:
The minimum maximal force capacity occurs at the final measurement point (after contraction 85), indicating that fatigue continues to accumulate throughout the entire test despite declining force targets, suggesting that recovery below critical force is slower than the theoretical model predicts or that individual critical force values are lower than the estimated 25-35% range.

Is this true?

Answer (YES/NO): NO